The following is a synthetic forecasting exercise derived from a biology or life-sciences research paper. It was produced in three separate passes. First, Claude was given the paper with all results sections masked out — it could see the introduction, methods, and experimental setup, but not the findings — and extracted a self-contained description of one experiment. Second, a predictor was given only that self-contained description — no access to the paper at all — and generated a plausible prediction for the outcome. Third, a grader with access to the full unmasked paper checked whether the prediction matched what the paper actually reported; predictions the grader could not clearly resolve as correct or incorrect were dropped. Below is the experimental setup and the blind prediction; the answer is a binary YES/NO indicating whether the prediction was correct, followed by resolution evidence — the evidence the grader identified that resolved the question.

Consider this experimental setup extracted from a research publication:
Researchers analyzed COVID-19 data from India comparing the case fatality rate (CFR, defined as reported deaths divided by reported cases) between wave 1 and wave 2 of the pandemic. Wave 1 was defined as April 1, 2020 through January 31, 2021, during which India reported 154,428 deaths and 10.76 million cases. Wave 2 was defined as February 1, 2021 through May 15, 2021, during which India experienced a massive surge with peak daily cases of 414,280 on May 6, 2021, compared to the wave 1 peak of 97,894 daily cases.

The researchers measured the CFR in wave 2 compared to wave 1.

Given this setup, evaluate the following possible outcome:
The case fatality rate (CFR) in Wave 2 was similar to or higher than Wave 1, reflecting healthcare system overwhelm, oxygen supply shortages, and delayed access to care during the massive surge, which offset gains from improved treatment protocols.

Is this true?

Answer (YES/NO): NO